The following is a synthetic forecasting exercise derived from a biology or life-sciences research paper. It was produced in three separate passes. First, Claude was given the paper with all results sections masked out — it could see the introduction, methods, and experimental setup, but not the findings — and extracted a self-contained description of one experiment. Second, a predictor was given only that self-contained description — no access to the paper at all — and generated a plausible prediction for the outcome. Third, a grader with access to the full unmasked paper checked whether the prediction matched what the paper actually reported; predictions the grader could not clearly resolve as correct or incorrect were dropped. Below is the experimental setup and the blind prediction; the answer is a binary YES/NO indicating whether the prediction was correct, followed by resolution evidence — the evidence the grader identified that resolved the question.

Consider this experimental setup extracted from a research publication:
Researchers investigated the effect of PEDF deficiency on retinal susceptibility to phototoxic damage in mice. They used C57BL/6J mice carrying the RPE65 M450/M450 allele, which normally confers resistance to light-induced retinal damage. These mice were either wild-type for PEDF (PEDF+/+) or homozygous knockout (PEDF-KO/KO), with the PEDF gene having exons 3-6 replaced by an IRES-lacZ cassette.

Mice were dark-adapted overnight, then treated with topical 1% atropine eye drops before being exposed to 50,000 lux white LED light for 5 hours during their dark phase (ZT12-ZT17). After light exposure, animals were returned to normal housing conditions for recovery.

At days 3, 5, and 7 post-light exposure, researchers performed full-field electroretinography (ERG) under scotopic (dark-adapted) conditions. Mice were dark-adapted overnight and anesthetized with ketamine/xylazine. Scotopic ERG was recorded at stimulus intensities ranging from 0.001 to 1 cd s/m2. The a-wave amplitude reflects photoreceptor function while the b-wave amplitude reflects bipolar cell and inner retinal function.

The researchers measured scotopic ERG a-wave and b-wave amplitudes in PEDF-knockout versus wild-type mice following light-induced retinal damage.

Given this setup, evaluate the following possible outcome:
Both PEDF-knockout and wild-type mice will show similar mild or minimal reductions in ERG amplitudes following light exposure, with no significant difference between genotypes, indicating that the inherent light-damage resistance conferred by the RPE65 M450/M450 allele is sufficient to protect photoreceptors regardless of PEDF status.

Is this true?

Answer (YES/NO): NO